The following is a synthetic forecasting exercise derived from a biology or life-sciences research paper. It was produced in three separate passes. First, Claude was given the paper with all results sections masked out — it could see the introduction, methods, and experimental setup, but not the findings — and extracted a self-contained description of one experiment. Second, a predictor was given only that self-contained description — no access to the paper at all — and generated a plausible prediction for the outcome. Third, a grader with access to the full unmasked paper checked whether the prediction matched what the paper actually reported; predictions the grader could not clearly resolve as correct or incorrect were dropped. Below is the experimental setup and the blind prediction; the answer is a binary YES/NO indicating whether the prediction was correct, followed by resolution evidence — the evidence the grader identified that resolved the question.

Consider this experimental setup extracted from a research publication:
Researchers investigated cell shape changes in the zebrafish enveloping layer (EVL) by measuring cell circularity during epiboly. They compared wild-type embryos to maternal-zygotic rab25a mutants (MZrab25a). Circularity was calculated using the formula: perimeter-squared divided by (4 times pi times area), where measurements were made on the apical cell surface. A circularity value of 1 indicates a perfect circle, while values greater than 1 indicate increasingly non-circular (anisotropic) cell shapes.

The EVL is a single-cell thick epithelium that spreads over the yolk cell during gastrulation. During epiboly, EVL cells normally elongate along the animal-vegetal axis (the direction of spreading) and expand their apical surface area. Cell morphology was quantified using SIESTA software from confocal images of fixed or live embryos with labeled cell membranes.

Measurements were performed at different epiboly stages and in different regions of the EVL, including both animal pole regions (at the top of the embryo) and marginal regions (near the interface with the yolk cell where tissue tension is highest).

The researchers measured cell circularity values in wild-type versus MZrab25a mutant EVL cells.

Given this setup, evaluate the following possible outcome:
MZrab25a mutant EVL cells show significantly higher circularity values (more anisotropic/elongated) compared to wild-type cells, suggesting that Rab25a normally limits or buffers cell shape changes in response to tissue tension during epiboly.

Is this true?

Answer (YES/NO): YES